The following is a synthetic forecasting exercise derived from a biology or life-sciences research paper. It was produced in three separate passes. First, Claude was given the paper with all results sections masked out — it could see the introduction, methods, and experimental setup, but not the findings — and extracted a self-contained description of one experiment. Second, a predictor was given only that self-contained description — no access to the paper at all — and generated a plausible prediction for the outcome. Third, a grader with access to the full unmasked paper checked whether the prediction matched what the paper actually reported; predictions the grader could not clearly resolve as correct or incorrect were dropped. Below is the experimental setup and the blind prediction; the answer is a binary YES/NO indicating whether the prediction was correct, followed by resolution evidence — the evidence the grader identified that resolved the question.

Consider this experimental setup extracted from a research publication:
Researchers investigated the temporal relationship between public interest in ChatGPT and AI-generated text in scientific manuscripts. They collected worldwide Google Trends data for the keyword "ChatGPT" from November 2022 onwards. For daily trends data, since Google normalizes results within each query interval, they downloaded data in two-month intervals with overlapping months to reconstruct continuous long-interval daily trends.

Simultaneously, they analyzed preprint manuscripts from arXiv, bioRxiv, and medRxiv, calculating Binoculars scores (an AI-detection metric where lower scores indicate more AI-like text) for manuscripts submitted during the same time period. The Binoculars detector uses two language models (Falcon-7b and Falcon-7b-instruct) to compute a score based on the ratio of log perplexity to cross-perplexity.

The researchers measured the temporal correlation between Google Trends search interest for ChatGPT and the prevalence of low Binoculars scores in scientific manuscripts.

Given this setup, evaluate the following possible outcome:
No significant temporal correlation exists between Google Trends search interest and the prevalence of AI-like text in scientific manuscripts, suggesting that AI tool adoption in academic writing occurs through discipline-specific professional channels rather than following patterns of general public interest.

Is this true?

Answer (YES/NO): NO